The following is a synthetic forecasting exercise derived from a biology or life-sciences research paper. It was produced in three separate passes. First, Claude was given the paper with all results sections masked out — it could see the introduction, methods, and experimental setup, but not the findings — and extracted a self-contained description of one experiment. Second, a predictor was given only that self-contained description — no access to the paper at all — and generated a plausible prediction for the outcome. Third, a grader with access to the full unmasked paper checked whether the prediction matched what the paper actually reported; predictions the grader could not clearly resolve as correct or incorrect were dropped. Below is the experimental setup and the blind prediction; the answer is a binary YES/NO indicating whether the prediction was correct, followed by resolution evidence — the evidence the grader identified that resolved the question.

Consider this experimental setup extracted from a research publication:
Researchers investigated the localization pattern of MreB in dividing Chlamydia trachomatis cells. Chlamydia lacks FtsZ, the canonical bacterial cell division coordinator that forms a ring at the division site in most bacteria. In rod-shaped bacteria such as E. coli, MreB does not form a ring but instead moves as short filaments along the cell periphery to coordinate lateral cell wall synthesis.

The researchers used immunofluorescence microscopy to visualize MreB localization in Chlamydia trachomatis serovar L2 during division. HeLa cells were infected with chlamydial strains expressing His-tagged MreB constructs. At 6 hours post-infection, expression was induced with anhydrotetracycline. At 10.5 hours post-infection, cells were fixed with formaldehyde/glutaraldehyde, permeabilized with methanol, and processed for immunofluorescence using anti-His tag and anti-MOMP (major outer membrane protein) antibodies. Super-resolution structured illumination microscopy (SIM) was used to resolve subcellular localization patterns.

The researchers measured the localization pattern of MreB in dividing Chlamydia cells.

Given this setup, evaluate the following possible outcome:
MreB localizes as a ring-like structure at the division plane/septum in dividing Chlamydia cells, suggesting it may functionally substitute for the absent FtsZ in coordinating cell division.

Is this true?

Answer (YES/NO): YES